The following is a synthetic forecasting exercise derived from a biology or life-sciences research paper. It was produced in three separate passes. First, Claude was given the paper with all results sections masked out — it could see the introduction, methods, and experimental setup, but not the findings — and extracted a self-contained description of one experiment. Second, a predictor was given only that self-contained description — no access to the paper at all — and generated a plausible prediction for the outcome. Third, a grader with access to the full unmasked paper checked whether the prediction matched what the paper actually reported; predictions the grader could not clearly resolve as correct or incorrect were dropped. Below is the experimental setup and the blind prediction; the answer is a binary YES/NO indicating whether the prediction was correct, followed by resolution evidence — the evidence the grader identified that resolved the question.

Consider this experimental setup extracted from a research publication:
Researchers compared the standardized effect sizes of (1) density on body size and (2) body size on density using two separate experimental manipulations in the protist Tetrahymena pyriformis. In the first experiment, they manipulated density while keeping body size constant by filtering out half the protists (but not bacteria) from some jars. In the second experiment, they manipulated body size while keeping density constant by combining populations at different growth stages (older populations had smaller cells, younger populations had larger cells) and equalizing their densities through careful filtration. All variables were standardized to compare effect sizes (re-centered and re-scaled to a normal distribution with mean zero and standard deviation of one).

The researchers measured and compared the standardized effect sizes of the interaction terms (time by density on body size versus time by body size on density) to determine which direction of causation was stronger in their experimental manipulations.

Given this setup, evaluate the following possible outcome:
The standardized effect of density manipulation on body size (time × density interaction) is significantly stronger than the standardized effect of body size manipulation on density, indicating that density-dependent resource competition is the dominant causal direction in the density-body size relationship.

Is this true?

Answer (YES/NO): NO